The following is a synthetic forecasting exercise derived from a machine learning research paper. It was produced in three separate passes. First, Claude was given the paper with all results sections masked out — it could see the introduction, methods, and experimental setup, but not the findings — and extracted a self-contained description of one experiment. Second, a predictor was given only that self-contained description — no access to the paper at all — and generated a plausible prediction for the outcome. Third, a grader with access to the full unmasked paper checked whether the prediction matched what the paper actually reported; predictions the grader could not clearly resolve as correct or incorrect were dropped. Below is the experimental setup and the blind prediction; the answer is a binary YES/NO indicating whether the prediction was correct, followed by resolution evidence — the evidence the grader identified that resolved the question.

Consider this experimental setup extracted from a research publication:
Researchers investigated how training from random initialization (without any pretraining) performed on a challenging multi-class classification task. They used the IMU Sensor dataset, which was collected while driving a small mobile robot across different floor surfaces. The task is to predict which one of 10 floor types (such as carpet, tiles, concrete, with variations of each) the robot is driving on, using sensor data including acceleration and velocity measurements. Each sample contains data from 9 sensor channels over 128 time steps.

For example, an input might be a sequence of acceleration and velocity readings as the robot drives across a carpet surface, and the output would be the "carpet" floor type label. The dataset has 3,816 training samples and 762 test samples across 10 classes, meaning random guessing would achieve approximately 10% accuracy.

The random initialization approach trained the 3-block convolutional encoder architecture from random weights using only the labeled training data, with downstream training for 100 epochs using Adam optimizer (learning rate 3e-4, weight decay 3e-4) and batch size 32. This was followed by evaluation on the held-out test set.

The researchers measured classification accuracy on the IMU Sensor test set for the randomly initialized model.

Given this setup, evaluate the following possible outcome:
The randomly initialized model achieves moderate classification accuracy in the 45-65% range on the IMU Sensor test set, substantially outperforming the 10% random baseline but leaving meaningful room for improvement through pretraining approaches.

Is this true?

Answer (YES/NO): NO